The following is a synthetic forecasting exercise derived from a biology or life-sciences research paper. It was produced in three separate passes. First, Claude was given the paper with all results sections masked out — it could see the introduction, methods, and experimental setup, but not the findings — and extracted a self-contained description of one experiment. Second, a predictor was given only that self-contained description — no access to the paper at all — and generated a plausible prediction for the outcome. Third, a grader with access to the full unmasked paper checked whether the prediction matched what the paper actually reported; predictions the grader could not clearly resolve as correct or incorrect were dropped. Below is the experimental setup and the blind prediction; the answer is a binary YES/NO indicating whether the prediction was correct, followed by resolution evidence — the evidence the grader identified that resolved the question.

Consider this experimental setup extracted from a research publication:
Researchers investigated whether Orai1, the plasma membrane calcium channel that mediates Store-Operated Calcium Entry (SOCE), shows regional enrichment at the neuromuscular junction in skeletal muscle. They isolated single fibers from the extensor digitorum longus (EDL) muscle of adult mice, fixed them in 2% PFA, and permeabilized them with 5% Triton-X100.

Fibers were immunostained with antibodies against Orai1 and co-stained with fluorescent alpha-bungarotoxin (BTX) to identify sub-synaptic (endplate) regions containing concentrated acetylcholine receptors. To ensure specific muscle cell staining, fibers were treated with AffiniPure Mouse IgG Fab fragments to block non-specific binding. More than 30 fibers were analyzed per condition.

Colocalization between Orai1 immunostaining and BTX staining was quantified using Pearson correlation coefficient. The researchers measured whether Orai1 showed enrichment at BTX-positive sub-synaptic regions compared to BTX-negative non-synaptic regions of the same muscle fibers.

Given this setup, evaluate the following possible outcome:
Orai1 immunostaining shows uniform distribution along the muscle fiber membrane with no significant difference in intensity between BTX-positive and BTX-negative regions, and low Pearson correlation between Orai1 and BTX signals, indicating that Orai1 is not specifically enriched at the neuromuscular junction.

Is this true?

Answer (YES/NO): NO